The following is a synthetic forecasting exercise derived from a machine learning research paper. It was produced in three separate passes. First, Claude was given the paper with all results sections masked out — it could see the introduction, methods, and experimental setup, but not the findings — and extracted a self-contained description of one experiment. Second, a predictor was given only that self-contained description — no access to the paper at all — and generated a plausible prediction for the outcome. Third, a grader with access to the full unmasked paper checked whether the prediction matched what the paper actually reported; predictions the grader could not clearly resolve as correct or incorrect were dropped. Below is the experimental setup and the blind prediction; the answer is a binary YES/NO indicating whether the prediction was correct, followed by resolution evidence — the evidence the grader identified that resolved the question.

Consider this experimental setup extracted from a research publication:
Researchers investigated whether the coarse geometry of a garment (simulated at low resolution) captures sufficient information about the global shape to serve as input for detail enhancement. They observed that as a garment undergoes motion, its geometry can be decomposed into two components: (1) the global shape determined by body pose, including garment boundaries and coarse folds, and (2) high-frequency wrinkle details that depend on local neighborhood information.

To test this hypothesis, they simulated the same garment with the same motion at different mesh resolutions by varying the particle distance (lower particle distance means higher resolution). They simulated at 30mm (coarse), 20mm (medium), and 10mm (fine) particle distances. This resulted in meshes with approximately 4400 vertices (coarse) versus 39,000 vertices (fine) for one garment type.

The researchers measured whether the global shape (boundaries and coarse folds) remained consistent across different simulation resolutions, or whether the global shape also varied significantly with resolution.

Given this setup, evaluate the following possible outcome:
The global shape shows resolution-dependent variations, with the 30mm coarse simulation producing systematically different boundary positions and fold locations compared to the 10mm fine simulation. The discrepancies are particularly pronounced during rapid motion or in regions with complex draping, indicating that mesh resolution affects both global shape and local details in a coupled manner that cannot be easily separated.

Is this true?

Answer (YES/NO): NO